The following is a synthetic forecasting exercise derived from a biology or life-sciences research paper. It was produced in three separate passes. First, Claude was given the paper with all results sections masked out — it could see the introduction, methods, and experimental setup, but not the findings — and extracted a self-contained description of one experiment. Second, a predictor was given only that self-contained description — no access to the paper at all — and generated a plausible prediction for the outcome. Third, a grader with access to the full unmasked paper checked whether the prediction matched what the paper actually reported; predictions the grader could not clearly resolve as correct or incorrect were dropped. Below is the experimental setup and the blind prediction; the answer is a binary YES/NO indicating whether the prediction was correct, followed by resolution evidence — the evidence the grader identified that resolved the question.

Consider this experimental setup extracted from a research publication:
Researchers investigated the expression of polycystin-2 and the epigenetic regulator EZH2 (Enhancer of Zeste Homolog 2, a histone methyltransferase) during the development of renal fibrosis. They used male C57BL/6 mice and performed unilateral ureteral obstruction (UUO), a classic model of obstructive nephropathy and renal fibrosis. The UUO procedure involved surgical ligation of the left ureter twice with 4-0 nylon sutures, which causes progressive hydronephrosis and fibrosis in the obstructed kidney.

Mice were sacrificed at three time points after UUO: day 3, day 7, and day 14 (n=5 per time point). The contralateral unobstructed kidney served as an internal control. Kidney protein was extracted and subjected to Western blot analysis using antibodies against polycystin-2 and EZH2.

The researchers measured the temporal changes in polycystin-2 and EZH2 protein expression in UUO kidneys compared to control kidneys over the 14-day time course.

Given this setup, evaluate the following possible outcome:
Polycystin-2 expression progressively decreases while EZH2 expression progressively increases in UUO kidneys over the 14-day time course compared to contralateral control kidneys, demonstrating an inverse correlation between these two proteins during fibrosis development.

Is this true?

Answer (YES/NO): NO